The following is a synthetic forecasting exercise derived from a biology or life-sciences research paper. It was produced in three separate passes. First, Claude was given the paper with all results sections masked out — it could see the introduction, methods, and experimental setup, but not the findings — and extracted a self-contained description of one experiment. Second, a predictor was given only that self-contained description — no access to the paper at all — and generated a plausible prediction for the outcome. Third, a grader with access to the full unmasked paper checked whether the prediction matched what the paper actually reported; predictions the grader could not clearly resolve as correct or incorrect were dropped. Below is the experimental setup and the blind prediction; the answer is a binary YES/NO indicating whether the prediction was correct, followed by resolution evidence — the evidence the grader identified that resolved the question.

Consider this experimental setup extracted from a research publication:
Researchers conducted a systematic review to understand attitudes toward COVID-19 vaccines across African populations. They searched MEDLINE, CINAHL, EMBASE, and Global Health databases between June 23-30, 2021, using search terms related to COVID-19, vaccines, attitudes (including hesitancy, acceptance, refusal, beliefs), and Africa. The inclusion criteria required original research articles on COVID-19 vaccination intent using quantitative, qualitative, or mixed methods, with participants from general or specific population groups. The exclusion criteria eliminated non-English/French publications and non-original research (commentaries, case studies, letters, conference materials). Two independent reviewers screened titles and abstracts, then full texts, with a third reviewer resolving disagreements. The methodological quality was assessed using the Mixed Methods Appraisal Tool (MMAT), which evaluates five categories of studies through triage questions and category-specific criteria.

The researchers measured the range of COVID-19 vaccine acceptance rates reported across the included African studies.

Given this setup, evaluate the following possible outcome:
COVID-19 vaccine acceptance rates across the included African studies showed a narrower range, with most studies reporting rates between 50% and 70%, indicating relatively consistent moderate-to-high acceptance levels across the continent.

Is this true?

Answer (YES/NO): NO